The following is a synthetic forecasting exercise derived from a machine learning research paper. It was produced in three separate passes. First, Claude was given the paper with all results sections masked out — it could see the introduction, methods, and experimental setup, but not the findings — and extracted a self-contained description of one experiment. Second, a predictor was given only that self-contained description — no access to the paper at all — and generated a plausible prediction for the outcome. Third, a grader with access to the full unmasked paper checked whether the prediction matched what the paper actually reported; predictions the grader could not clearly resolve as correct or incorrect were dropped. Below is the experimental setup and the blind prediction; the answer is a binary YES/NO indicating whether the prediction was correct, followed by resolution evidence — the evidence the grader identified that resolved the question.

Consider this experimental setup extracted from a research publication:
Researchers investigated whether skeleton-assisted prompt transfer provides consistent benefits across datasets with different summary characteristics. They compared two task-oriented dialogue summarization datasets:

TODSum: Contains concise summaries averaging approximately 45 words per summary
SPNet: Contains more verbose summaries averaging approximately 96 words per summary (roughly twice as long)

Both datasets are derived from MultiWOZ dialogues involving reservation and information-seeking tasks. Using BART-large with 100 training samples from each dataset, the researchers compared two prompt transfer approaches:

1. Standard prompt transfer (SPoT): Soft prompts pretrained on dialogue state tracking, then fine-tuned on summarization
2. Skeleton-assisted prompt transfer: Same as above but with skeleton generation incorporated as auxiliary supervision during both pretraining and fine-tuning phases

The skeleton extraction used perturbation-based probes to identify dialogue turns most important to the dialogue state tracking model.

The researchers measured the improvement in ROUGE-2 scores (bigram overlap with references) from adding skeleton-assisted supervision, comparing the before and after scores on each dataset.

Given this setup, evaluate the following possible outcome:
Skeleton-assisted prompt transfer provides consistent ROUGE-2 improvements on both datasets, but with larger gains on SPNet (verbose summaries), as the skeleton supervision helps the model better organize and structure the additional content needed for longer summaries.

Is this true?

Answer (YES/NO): NO